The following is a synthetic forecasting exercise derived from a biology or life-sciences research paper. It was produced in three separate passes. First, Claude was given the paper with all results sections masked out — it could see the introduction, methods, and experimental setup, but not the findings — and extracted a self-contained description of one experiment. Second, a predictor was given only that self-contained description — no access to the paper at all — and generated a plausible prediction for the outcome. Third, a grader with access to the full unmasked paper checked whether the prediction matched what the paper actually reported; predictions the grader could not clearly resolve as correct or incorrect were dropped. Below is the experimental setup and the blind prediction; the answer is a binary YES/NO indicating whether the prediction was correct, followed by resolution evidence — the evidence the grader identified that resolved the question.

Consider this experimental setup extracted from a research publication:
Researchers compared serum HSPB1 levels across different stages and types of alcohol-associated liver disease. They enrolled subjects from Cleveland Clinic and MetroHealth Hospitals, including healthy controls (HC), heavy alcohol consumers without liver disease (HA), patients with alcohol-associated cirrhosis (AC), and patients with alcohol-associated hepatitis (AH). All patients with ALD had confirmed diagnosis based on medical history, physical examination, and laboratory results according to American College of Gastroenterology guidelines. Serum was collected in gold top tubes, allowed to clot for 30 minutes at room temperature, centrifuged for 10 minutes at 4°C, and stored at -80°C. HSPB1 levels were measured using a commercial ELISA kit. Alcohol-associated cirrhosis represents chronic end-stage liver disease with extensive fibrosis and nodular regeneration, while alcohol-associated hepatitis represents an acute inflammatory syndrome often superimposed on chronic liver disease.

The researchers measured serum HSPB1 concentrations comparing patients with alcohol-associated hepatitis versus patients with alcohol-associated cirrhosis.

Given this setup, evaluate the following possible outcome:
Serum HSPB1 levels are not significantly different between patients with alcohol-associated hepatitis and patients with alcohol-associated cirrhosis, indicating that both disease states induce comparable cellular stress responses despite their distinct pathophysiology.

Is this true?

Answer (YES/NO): NO